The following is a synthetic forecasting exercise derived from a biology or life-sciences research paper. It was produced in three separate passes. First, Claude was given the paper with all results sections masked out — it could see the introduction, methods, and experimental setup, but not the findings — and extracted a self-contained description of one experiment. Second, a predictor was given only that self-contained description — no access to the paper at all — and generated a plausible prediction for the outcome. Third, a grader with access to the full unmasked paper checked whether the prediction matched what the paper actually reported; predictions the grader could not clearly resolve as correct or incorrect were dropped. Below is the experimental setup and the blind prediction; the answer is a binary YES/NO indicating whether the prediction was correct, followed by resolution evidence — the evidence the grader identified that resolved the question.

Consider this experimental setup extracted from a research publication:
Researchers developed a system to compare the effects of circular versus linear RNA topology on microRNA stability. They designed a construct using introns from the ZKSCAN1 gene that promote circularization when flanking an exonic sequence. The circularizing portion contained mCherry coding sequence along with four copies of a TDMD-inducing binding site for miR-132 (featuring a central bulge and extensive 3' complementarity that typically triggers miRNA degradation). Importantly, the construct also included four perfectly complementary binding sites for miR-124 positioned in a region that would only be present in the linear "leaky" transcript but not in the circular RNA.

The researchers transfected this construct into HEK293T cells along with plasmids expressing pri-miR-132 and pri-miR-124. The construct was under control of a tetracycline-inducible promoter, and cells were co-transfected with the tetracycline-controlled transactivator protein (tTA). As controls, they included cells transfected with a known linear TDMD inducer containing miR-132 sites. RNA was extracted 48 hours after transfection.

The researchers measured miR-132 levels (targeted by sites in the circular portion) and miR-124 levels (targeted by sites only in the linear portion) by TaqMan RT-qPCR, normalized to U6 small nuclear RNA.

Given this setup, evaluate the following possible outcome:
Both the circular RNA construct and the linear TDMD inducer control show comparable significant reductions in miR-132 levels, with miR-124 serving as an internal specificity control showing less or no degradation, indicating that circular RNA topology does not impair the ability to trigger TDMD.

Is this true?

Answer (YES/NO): NO